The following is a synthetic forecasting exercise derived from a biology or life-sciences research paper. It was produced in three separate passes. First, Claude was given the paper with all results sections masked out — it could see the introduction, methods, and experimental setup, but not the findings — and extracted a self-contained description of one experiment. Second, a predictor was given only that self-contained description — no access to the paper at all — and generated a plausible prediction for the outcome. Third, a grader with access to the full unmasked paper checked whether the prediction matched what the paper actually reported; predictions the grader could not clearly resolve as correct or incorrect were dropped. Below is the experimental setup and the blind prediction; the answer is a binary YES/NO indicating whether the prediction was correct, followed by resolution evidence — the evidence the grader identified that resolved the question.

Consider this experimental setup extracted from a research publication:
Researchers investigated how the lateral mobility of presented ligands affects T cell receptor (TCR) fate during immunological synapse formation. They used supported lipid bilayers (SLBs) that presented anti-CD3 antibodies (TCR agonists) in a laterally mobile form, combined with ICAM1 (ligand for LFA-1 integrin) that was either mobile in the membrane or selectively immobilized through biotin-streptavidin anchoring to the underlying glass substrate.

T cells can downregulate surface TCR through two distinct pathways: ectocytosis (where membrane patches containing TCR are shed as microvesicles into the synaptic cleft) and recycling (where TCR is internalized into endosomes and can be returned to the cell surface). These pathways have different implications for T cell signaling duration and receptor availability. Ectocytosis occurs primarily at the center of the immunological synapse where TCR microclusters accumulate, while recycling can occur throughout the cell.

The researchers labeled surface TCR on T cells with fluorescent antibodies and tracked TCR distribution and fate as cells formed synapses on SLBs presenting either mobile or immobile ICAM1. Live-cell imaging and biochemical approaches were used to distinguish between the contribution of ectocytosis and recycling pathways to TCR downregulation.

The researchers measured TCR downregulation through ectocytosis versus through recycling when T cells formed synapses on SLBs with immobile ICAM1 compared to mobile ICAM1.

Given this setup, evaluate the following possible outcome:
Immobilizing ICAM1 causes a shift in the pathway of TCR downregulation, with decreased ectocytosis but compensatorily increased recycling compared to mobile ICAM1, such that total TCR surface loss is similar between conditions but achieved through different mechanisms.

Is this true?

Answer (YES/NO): NO